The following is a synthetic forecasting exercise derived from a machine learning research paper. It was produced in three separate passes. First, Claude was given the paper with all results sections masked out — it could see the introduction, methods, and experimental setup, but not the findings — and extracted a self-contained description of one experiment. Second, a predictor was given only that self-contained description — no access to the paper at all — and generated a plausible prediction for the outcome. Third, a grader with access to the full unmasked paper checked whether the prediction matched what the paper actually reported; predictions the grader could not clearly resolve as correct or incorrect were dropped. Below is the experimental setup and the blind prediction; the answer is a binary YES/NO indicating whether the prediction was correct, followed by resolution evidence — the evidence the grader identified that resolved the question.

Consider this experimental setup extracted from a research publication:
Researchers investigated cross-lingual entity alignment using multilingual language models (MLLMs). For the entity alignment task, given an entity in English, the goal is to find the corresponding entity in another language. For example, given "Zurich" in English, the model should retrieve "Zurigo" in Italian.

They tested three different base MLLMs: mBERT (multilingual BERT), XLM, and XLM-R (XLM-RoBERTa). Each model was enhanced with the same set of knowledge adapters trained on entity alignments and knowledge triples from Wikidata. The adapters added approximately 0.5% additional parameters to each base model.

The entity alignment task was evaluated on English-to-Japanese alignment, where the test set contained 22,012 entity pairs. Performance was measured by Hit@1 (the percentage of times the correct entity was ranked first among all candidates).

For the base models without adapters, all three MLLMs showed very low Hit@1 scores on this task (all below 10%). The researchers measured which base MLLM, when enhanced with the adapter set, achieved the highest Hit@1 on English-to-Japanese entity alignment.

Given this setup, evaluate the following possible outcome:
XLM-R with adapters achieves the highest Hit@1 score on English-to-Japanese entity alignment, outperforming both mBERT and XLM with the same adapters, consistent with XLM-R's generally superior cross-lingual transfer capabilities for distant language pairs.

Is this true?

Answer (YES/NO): YES